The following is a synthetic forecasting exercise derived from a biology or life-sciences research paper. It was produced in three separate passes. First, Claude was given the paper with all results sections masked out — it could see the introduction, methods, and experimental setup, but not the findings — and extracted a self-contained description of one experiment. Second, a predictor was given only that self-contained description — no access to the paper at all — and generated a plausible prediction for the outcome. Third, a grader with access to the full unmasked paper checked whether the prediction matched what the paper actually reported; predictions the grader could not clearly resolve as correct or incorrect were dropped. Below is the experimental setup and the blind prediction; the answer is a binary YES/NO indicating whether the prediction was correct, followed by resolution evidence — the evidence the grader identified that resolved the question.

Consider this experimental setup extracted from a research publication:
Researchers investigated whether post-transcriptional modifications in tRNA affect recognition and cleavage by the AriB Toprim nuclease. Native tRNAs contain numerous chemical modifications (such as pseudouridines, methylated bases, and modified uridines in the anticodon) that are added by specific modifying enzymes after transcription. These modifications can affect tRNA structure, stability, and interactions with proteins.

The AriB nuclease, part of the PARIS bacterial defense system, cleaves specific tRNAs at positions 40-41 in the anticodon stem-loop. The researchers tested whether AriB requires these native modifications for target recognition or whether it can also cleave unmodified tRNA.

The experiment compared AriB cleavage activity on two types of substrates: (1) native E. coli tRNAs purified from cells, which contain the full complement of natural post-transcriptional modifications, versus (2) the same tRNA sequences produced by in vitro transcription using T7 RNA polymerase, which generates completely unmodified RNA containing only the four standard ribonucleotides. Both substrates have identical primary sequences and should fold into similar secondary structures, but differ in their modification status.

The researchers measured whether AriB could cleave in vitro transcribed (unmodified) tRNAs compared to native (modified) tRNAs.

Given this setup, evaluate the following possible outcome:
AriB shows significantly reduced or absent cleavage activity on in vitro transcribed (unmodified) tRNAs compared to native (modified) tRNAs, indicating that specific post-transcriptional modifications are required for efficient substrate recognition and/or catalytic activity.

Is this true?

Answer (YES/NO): NO